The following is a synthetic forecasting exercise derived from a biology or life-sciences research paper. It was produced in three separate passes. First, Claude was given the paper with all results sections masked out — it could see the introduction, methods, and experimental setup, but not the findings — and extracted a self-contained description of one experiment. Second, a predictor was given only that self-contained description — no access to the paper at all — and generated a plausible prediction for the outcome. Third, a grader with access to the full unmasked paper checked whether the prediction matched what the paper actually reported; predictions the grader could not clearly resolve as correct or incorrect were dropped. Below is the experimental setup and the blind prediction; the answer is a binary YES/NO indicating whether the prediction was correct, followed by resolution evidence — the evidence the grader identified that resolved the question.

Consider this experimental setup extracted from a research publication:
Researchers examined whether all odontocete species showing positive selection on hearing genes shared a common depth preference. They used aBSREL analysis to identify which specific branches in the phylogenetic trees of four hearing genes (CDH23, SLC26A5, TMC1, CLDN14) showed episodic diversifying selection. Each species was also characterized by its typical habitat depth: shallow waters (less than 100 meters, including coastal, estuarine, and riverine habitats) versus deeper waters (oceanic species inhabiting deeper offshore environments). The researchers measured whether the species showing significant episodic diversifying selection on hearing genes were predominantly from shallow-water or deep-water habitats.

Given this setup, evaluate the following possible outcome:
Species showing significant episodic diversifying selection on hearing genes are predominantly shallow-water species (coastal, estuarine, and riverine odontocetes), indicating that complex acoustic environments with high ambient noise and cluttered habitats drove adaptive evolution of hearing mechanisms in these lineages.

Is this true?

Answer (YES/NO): NO